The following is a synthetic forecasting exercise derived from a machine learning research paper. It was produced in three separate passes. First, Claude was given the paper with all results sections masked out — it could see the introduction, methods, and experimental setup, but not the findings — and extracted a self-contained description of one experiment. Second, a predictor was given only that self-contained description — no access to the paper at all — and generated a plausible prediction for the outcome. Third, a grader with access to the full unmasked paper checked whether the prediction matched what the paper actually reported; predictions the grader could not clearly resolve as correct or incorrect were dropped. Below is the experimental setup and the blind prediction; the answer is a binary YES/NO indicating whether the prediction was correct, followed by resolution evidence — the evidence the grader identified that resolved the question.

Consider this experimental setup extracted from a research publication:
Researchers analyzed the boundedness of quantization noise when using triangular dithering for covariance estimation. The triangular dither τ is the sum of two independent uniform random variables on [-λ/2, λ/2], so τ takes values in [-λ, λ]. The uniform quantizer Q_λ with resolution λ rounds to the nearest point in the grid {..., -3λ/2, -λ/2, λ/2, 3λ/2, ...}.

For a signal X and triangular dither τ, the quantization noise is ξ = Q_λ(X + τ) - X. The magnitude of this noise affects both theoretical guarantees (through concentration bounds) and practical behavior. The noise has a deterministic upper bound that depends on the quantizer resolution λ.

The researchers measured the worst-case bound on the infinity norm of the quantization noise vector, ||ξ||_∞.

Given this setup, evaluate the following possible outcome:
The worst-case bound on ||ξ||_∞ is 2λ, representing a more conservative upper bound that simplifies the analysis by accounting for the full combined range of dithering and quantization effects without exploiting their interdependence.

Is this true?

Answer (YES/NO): NO